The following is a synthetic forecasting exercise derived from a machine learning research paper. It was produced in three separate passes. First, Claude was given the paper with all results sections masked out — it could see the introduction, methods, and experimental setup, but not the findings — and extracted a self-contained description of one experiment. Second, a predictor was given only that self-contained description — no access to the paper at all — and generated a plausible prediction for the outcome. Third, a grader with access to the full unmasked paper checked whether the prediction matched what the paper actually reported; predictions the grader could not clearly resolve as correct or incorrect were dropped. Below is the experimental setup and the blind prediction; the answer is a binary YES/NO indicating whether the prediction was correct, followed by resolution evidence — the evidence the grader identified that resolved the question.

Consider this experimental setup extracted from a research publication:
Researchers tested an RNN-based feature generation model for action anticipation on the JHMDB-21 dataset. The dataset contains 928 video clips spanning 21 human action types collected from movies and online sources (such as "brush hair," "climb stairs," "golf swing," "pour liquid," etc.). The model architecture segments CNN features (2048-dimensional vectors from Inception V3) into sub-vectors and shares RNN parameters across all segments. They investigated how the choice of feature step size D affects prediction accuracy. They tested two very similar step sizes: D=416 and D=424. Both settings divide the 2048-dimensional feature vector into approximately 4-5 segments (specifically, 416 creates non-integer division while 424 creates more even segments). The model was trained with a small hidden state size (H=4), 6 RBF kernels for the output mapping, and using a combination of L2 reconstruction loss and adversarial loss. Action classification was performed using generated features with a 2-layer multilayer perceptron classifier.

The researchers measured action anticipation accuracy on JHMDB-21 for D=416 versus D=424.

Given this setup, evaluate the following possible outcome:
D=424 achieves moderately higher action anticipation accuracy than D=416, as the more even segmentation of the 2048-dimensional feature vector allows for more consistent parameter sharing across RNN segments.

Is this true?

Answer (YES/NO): NO